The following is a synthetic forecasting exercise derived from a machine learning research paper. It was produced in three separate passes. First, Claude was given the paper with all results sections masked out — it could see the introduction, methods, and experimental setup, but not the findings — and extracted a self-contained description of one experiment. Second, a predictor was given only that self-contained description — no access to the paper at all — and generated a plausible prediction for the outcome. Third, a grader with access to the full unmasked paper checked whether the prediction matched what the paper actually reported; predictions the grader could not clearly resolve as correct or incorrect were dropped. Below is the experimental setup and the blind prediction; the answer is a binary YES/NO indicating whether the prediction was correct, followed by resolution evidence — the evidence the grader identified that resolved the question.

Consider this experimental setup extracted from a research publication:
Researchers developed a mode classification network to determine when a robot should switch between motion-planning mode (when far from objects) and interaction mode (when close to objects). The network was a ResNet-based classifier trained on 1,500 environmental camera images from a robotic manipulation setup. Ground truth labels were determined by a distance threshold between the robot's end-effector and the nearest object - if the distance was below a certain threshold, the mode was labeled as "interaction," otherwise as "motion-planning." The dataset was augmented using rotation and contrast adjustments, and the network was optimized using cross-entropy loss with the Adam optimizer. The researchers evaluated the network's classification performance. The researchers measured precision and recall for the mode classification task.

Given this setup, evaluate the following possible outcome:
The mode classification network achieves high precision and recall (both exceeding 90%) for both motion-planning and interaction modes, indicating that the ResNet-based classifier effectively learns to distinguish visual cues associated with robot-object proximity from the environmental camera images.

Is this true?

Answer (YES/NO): NO